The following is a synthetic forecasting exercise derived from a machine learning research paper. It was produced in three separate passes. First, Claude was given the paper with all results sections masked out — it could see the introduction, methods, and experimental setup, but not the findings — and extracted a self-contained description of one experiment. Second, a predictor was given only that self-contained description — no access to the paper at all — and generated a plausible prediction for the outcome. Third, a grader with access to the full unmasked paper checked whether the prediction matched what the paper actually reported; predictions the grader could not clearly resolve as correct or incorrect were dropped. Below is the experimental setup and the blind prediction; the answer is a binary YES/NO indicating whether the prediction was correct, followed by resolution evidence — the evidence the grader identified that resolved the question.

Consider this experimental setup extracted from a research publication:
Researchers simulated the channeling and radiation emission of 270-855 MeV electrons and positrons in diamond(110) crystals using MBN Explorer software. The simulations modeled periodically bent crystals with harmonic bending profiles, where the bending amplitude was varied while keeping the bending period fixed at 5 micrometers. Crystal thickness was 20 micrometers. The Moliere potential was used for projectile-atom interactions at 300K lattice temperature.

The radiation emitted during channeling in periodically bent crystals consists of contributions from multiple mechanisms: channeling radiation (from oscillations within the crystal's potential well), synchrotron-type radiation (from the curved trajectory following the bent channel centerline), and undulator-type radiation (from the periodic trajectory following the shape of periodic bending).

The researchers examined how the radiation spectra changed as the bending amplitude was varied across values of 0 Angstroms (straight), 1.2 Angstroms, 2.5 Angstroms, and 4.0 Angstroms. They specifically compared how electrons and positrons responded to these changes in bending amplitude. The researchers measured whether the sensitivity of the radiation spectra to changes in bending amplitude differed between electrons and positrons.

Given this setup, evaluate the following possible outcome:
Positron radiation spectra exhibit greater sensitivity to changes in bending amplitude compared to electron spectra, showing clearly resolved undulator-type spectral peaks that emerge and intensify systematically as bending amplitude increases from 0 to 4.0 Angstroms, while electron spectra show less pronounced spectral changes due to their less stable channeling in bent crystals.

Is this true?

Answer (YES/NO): NO